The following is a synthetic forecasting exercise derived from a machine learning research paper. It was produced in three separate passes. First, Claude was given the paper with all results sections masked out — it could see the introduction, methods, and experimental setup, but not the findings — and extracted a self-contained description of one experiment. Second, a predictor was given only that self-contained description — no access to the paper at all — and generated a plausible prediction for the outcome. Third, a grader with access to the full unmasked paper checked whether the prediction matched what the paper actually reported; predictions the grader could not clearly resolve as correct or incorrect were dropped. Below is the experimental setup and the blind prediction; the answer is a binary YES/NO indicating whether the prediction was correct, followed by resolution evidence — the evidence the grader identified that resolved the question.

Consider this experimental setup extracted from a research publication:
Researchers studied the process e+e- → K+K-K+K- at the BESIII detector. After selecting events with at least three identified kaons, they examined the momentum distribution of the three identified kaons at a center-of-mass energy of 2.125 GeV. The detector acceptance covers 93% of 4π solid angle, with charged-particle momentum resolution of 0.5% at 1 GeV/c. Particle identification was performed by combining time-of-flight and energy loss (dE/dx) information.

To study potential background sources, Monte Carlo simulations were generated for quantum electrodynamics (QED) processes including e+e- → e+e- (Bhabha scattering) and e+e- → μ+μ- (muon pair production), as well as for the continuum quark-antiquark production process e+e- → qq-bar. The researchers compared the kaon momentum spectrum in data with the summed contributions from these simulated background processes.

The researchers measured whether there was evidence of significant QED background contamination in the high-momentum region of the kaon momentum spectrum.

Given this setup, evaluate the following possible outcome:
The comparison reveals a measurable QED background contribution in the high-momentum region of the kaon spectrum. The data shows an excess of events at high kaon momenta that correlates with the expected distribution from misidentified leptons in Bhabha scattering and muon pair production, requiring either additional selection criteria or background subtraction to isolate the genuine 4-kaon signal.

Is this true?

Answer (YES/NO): YES